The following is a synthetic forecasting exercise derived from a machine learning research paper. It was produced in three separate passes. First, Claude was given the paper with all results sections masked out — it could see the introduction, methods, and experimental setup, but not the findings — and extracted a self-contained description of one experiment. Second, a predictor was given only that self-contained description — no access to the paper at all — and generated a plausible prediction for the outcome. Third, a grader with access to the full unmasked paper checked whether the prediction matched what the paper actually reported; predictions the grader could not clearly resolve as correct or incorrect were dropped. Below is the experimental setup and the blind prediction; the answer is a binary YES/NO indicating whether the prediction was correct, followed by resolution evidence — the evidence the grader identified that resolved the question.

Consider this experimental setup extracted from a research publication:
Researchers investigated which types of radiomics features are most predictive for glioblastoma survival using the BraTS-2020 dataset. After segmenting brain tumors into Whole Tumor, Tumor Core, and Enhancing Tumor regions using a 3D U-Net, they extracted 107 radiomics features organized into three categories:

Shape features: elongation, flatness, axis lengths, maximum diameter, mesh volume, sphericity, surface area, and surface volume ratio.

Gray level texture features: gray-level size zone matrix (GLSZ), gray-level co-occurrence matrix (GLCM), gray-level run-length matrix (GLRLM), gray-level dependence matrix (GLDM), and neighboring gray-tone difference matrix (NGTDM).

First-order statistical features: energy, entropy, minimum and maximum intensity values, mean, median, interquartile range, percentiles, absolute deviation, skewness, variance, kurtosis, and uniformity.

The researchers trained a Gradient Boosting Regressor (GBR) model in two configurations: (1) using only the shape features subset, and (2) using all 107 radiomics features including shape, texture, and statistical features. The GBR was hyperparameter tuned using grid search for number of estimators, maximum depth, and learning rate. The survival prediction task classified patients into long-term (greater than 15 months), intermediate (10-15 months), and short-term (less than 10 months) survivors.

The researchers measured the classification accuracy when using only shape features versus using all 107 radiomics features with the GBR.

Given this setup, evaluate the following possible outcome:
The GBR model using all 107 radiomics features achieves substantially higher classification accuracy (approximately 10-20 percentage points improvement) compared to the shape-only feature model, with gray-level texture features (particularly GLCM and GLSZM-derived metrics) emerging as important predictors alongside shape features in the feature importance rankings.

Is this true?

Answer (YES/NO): NO